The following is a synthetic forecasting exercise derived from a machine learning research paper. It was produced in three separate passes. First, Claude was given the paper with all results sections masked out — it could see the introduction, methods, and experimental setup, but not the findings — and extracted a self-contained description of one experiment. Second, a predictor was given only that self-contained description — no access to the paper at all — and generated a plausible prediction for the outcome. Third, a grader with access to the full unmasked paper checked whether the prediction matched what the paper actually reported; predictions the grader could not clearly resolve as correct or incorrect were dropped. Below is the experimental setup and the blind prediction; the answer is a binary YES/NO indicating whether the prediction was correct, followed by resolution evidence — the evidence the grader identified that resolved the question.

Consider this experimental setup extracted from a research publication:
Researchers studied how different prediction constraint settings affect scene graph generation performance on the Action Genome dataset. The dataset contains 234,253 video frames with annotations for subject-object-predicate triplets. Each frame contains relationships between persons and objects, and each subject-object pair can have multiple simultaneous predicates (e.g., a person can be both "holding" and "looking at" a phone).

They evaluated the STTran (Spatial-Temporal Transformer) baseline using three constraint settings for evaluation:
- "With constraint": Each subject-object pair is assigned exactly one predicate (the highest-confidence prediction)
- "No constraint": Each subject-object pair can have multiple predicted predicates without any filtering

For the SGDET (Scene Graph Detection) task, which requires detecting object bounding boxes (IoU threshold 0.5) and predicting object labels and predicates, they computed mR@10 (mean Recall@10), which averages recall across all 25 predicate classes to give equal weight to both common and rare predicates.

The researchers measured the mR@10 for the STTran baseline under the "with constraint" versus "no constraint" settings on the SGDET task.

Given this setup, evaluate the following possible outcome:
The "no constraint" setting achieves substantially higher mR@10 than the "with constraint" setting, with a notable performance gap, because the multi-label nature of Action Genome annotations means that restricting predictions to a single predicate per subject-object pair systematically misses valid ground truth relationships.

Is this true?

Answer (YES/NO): YES